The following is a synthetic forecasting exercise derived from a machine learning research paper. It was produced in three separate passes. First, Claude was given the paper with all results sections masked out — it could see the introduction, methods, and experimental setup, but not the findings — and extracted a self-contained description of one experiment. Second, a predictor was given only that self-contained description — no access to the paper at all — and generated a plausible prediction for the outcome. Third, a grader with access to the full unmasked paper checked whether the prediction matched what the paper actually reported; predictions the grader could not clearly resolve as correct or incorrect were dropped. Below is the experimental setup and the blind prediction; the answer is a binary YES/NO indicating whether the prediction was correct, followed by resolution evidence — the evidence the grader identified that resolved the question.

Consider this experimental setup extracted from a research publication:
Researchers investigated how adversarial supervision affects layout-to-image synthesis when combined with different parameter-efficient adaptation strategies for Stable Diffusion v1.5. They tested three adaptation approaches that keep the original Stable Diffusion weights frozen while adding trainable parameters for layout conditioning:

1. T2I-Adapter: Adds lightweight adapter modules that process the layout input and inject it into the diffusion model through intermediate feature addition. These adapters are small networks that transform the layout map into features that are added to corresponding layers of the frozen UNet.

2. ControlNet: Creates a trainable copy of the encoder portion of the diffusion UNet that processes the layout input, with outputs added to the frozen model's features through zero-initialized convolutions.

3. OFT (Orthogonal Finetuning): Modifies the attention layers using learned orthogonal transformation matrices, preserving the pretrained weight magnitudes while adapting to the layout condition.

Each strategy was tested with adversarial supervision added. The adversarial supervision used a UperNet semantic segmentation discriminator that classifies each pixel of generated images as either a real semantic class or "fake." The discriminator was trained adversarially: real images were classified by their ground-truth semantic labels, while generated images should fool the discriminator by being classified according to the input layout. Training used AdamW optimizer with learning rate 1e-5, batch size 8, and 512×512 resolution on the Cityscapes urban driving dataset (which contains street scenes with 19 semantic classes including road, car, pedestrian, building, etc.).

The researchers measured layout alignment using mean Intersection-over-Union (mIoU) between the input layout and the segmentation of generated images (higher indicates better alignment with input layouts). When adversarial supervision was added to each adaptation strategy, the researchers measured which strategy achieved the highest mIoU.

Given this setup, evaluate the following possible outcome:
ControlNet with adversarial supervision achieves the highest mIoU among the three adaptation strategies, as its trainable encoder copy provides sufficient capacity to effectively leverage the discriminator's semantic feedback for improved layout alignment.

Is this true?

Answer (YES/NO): YES